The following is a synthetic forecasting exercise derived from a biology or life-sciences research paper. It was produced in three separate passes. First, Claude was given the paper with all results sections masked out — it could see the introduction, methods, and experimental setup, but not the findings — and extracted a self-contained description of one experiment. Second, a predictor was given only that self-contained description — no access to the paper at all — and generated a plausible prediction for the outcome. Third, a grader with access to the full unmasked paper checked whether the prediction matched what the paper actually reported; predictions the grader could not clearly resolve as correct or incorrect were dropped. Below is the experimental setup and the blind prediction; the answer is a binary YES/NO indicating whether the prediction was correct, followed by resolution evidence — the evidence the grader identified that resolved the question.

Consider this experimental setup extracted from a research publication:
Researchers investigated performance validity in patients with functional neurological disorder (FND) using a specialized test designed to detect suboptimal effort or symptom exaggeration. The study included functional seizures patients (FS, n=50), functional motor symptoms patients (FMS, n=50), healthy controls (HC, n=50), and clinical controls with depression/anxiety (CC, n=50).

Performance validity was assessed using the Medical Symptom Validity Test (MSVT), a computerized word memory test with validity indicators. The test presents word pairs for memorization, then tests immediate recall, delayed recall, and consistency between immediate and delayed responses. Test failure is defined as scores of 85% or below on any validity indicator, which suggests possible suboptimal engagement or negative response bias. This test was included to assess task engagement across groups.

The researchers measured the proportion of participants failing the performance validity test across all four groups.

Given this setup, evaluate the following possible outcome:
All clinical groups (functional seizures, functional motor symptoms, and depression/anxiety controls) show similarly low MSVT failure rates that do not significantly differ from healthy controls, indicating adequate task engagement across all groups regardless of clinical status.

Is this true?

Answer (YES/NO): YES